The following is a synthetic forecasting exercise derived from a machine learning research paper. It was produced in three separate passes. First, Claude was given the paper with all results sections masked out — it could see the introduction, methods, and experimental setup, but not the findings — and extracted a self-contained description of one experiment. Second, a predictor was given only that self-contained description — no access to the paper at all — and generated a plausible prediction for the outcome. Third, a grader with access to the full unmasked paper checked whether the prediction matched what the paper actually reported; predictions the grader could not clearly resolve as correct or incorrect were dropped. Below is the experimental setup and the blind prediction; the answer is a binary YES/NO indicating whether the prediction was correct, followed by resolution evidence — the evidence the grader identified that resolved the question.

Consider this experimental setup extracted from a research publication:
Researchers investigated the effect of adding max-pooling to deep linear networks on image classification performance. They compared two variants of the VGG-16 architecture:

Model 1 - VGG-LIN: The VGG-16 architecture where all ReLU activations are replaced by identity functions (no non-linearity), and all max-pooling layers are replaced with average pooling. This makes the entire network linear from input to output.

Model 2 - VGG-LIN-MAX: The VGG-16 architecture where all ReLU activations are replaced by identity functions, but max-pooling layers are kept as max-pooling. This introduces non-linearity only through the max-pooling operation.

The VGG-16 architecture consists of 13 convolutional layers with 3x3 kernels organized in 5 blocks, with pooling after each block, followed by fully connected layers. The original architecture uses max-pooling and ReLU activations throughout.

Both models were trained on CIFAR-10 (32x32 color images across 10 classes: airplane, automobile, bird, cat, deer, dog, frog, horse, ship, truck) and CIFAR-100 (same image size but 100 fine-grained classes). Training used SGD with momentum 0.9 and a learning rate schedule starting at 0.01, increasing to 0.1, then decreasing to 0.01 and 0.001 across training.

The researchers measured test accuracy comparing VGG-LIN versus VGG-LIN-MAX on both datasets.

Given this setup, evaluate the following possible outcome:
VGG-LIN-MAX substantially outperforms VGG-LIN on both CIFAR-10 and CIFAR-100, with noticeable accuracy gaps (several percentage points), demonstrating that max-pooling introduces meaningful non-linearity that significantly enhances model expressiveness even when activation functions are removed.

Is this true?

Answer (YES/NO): YES